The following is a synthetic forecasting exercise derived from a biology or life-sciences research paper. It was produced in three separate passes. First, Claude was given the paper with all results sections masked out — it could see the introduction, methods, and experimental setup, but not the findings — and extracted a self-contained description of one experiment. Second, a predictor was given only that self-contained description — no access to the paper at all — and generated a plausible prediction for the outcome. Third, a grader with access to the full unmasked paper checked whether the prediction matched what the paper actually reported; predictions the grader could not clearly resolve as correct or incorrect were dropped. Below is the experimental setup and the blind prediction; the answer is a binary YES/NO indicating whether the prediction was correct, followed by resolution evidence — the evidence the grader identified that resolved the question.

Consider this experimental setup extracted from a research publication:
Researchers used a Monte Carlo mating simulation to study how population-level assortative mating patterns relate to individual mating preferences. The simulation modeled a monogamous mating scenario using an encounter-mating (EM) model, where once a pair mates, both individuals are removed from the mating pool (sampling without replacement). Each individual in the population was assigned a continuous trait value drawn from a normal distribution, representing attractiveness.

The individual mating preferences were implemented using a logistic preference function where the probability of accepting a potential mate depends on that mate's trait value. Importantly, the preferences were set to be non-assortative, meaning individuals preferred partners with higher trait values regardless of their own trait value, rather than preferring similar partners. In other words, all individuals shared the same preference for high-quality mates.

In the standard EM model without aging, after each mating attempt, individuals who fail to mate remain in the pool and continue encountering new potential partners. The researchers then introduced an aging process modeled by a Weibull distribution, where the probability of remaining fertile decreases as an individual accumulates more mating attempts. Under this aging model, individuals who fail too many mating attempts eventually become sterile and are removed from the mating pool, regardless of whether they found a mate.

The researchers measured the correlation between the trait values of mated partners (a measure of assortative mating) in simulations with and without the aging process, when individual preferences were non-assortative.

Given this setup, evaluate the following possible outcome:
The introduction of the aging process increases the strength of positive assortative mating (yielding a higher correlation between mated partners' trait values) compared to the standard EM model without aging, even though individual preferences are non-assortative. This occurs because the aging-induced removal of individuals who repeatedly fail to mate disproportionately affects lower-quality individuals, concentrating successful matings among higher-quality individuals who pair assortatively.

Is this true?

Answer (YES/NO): NO